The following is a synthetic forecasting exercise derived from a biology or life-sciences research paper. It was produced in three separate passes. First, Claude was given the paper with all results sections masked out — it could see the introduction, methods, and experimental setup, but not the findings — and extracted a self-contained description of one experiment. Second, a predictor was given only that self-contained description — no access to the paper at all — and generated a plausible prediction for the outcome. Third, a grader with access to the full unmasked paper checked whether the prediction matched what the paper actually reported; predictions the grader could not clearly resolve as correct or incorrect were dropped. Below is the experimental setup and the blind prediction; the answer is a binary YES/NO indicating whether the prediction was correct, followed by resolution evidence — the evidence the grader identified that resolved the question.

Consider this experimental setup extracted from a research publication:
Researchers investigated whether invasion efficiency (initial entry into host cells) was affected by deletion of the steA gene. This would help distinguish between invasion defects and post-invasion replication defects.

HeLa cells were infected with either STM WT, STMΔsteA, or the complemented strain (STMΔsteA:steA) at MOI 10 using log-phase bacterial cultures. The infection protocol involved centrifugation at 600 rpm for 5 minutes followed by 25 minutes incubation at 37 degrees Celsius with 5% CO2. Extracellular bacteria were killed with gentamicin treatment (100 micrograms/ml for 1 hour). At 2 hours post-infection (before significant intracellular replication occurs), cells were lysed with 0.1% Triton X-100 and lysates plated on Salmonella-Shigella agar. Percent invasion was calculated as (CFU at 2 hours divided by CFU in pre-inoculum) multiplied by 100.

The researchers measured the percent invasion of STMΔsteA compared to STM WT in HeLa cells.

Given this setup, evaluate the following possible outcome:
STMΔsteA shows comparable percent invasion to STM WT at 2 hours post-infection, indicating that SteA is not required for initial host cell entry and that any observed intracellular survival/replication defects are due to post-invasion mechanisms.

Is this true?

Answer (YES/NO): YES